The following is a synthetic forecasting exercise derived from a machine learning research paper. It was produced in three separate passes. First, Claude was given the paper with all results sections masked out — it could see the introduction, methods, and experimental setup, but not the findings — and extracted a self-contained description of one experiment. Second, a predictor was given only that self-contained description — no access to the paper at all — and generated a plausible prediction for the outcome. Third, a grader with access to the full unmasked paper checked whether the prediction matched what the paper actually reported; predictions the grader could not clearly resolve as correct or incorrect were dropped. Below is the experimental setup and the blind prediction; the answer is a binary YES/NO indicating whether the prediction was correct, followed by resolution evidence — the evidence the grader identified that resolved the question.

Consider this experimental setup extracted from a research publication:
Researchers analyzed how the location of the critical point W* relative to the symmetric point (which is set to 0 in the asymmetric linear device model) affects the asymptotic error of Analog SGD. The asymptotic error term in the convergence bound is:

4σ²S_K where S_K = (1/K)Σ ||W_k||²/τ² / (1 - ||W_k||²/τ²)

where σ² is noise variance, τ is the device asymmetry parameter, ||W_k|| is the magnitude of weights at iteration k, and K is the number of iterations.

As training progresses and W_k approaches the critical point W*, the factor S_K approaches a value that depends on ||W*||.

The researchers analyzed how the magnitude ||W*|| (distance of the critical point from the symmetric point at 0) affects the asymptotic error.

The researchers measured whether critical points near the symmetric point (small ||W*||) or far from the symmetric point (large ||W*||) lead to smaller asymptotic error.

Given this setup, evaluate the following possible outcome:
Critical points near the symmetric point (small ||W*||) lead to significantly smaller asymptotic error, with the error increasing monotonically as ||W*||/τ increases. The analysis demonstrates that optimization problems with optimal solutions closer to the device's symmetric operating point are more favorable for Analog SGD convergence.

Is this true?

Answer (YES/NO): YES